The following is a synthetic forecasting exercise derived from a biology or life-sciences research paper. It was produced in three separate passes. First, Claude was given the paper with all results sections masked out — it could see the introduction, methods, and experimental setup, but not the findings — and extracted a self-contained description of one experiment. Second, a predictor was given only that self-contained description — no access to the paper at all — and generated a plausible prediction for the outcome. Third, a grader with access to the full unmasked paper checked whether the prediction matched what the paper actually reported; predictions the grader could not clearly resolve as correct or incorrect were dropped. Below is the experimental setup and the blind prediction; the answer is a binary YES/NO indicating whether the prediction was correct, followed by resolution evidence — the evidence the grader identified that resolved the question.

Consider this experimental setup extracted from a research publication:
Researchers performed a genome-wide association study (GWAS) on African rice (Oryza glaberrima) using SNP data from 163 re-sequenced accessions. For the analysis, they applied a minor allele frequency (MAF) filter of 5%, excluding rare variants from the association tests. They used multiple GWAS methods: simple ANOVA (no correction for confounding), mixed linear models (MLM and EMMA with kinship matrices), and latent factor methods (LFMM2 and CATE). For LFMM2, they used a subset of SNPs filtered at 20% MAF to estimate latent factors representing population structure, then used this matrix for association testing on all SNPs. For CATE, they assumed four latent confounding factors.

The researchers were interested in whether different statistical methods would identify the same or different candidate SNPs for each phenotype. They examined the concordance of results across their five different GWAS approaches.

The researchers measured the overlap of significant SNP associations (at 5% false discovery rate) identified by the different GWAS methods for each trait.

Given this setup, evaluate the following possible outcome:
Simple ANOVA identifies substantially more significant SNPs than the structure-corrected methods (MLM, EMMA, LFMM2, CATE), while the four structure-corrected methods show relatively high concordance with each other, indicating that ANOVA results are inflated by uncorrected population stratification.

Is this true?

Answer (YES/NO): NO